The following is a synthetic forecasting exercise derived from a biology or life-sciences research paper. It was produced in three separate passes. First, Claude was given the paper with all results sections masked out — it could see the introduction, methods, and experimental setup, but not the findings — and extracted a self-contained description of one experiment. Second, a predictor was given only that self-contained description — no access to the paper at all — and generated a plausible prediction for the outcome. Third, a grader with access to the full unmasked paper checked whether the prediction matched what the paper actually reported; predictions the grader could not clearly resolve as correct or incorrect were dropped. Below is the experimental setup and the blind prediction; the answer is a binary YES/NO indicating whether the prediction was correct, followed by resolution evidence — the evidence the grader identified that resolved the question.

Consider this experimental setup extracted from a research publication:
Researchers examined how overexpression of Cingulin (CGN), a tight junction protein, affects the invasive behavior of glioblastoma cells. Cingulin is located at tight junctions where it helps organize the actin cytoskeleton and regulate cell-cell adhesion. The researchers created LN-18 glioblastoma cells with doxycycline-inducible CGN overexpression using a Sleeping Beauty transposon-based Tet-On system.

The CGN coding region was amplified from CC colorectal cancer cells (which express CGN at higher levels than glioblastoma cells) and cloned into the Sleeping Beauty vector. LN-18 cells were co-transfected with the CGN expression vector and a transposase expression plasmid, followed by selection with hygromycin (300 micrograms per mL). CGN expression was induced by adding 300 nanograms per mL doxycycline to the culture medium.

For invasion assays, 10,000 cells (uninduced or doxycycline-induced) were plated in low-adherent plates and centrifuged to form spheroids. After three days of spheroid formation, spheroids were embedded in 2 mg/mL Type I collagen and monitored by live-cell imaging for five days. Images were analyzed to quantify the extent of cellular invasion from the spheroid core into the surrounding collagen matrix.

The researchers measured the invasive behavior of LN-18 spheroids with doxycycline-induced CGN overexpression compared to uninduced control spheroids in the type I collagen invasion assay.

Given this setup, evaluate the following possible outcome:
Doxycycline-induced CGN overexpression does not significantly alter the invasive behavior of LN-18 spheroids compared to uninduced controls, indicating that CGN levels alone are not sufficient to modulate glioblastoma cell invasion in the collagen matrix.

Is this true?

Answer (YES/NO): NO